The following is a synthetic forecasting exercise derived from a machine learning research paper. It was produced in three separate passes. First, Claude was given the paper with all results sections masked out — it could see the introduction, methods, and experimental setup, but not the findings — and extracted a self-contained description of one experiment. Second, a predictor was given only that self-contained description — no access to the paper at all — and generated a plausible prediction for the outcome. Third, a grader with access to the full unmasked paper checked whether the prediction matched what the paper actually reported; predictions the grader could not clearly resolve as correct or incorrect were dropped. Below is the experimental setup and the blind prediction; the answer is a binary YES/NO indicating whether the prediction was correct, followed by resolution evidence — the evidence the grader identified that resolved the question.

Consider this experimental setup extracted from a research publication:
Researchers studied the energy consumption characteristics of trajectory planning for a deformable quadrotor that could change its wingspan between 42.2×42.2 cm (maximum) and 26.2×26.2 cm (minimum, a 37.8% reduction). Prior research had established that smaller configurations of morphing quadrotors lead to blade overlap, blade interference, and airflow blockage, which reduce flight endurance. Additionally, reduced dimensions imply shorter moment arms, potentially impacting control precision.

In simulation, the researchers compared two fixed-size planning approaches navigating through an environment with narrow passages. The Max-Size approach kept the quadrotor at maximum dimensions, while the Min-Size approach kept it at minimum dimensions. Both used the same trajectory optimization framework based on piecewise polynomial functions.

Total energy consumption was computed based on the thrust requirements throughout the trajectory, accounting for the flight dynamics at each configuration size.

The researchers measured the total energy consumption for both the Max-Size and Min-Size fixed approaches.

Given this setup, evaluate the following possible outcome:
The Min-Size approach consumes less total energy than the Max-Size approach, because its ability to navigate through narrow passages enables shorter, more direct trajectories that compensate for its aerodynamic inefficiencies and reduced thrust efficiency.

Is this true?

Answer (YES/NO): YES